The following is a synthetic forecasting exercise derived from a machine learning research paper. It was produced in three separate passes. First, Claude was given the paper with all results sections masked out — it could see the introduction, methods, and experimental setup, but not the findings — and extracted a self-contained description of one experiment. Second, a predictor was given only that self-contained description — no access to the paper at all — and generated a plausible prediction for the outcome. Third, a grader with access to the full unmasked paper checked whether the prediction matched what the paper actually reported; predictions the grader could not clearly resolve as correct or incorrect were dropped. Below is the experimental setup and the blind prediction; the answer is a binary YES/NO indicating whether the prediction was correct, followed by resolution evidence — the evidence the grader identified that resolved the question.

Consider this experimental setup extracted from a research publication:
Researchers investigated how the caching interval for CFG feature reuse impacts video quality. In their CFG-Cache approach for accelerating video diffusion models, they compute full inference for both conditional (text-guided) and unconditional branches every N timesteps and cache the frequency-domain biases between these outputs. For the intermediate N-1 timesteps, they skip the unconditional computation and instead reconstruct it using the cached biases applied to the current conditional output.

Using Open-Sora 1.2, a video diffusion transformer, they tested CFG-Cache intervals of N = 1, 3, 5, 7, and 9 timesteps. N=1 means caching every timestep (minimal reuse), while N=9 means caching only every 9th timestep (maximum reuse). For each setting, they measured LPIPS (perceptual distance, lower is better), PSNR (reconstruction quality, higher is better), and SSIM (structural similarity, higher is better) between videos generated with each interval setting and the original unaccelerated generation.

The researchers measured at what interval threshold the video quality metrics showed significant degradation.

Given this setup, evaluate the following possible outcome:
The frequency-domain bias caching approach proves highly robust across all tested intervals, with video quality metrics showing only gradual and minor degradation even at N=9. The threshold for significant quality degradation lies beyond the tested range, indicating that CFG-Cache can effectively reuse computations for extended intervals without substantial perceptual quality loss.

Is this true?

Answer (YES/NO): NO